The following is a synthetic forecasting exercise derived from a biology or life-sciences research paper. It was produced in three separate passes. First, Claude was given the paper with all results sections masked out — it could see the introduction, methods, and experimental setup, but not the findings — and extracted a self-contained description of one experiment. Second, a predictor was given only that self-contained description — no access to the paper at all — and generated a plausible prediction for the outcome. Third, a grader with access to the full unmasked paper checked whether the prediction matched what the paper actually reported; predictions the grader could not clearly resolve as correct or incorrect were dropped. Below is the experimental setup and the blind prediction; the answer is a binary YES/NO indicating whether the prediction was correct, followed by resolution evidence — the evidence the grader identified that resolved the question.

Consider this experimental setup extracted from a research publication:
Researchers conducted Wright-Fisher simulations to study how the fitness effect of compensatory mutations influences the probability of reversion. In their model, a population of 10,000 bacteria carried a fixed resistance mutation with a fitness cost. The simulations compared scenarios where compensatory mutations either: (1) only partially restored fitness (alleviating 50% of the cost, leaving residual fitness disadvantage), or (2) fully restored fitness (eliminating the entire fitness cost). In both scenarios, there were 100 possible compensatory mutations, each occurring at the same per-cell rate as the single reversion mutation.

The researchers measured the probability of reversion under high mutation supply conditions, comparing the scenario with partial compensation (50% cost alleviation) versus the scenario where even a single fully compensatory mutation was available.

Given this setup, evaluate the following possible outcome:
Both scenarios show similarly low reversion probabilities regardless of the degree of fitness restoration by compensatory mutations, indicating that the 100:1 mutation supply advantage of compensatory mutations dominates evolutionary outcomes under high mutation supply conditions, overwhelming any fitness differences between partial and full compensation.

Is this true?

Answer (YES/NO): NO